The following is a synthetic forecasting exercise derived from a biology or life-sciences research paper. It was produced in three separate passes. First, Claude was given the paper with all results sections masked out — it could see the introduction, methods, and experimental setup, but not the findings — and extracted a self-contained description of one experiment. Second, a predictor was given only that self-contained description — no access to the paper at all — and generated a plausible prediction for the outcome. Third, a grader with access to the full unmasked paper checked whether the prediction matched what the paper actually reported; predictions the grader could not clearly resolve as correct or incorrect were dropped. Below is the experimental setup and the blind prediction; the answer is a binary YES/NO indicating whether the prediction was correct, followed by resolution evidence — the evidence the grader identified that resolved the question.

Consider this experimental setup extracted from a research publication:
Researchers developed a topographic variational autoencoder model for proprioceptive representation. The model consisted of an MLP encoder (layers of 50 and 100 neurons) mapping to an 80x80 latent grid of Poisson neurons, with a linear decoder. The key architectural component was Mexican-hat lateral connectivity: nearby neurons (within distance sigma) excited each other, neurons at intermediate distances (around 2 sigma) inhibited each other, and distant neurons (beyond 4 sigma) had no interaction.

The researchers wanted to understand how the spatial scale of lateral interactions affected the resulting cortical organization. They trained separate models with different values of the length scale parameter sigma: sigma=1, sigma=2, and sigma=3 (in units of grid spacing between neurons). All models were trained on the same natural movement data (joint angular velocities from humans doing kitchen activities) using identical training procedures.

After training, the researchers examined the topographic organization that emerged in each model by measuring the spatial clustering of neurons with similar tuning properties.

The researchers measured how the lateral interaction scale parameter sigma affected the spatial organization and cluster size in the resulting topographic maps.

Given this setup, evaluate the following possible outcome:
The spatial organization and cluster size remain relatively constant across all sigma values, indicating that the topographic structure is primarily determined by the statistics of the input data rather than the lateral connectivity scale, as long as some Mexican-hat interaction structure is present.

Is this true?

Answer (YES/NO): NO